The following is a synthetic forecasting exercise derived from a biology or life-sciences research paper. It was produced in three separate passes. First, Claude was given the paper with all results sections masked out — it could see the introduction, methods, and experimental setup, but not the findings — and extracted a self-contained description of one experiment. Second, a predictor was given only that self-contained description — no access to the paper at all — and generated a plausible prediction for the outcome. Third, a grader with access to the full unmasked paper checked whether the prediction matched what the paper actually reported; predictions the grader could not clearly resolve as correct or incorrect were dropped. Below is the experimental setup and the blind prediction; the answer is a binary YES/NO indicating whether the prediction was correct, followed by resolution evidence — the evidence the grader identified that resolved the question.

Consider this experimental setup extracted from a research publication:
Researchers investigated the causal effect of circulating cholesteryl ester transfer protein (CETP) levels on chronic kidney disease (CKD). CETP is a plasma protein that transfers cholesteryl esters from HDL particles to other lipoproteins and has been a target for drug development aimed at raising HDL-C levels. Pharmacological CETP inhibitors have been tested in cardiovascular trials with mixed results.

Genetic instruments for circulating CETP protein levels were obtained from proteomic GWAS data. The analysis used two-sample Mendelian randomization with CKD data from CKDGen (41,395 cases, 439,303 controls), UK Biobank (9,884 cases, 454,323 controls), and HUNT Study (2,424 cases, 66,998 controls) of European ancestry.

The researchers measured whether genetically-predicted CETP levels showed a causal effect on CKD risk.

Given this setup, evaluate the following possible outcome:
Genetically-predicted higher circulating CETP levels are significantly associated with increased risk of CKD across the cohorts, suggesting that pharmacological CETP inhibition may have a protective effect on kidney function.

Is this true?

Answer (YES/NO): NO